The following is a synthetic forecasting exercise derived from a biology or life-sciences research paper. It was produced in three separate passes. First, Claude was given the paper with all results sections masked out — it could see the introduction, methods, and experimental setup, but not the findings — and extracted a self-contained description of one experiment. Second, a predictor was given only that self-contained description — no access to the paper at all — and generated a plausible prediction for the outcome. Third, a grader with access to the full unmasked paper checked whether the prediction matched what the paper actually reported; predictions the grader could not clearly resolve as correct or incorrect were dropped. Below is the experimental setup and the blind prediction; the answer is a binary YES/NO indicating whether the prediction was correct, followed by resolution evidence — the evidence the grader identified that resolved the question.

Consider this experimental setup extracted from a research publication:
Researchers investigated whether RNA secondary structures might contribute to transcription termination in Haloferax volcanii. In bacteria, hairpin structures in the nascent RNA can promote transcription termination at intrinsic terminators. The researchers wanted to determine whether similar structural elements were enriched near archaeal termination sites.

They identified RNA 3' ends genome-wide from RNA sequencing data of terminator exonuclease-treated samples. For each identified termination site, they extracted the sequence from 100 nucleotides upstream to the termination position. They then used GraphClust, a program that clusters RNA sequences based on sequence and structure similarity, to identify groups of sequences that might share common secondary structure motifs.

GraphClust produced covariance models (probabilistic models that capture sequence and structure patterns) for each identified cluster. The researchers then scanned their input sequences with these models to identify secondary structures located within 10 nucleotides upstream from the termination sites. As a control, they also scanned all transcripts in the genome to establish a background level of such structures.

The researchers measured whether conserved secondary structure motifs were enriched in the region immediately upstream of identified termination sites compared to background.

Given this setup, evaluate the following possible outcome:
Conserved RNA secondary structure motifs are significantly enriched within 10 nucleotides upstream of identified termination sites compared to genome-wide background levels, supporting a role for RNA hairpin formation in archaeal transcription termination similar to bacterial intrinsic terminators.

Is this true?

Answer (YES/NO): NO